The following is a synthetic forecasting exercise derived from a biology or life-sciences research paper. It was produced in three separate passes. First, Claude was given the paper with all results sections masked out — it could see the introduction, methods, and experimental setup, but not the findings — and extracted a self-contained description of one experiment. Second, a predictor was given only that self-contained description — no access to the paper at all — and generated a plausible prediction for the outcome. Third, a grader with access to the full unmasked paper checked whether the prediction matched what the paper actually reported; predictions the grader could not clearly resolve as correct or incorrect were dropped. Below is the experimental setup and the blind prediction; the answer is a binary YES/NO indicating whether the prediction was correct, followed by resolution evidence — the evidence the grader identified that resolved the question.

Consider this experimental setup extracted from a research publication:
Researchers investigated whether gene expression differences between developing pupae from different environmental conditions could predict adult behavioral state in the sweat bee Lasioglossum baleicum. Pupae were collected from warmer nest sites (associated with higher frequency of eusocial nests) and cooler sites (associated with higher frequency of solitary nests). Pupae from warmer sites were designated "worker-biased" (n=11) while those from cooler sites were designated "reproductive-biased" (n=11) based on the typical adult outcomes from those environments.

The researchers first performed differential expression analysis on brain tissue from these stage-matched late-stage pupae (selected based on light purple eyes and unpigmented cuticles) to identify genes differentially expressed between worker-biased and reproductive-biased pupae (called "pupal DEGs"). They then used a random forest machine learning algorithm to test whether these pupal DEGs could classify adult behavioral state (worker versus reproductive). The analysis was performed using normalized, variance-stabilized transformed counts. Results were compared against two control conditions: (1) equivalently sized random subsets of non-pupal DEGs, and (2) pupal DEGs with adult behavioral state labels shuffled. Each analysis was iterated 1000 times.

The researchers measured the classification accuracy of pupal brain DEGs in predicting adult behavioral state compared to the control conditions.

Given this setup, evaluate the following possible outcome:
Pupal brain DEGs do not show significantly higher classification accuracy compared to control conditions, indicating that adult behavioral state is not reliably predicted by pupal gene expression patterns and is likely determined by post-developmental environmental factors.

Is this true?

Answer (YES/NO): NO